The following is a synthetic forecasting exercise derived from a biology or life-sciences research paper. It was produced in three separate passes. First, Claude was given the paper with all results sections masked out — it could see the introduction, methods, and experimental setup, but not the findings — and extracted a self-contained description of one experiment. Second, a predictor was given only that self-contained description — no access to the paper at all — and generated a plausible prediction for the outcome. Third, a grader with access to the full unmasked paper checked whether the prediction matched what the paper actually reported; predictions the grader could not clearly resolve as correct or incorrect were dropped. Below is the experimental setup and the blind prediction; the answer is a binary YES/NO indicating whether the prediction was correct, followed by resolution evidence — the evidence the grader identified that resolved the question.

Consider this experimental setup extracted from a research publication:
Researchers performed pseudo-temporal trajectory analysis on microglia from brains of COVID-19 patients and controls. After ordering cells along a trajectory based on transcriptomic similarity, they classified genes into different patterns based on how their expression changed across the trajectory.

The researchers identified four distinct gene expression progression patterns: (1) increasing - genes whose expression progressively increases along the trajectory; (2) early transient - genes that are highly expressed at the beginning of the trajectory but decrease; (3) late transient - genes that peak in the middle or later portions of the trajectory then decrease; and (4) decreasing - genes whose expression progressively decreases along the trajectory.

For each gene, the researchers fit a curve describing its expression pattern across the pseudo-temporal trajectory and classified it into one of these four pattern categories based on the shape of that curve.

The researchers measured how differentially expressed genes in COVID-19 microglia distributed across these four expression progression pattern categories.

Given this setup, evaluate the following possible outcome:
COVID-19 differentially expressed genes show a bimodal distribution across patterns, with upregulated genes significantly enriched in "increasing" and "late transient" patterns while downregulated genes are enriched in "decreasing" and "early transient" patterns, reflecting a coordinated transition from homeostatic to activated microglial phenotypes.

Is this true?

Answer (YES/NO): NO